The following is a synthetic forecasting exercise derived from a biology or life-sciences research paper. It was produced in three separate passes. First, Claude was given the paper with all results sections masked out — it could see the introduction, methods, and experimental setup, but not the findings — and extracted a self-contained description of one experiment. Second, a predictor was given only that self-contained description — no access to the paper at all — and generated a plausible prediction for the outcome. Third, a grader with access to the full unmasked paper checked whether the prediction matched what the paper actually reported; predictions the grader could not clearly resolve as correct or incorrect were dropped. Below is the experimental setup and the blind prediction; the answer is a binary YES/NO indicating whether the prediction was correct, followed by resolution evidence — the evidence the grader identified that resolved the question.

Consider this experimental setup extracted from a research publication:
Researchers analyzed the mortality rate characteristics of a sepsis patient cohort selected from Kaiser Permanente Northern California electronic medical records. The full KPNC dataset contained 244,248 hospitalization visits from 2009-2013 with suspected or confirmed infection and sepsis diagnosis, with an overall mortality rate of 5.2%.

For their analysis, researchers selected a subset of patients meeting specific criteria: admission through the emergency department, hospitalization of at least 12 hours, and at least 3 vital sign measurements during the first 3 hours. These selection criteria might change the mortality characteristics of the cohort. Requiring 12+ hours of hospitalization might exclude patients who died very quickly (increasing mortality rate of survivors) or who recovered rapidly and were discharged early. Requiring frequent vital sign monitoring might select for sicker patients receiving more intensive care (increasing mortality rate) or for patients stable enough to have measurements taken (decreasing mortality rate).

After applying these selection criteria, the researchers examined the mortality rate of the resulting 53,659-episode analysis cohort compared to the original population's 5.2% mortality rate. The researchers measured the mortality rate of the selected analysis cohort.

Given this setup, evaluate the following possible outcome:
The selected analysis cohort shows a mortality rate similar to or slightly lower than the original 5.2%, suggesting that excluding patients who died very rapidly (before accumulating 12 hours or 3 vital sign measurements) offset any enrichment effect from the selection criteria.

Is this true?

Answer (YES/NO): NO